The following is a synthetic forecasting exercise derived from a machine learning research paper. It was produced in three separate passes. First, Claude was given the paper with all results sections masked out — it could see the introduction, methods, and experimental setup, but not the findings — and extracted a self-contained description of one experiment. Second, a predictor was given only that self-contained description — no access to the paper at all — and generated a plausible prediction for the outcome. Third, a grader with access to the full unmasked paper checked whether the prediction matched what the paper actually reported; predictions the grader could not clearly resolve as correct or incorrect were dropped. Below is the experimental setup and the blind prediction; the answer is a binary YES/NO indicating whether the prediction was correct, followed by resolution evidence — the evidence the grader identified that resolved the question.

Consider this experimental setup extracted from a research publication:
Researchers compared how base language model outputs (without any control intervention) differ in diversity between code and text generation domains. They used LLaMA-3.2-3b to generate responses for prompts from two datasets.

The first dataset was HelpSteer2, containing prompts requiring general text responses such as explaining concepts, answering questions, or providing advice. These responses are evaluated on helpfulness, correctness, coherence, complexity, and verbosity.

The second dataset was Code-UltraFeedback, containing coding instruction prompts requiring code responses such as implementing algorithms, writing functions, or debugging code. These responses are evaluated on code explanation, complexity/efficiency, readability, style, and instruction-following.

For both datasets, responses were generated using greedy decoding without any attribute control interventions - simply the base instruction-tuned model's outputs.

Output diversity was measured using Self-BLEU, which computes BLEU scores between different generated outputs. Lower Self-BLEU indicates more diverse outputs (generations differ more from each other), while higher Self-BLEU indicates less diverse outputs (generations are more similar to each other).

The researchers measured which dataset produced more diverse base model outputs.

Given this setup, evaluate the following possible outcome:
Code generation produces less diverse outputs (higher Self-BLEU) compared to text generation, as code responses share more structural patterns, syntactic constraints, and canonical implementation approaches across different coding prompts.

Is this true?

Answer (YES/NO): YES